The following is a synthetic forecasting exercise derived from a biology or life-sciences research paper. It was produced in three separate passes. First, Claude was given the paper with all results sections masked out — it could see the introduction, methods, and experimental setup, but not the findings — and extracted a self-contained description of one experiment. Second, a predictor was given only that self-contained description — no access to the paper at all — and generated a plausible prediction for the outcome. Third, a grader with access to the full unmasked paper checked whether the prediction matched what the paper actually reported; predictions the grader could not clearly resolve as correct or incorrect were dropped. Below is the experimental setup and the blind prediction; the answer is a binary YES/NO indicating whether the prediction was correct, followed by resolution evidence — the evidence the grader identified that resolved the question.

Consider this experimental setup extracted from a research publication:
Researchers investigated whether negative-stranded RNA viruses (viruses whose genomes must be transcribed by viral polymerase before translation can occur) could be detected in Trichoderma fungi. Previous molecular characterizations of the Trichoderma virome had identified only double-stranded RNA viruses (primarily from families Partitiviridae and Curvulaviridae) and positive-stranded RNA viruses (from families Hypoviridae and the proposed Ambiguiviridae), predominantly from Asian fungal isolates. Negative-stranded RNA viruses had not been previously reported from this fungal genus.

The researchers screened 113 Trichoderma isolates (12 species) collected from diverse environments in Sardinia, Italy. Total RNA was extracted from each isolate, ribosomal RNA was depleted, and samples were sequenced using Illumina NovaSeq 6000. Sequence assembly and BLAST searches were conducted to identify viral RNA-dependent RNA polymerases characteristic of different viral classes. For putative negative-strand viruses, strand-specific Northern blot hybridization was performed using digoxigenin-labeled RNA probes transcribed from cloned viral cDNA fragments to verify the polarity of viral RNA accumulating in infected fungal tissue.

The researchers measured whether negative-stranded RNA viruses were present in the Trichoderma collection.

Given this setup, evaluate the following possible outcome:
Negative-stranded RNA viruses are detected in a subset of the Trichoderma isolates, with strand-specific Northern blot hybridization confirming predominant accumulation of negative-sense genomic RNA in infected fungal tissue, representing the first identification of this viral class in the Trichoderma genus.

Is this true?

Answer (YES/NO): NO